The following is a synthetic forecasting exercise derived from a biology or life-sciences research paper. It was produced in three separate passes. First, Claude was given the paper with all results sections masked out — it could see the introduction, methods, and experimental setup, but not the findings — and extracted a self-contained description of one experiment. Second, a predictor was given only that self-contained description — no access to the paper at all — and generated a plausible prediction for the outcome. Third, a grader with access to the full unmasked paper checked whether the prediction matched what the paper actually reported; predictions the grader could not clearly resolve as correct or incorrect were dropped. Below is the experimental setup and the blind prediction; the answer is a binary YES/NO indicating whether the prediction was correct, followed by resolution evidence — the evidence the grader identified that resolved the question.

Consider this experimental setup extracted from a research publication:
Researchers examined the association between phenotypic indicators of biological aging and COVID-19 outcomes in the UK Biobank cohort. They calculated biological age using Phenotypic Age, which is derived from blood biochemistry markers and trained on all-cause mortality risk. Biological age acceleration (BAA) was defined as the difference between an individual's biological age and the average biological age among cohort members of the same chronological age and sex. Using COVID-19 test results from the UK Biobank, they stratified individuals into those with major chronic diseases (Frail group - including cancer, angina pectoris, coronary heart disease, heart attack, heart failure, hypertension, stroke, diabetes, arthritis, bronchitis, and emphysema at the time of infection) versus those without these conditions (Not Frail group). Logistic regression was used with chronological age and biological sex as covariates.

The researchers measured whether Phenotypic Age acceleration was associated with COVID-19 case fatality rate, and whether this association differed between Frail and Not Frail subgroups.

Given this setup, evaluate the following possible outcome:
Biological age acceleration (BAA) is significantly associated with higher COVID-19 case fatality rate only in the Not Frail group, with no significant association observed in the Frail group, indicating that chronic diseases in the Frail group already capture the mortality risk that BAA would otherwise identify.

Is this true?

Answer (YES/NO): NO